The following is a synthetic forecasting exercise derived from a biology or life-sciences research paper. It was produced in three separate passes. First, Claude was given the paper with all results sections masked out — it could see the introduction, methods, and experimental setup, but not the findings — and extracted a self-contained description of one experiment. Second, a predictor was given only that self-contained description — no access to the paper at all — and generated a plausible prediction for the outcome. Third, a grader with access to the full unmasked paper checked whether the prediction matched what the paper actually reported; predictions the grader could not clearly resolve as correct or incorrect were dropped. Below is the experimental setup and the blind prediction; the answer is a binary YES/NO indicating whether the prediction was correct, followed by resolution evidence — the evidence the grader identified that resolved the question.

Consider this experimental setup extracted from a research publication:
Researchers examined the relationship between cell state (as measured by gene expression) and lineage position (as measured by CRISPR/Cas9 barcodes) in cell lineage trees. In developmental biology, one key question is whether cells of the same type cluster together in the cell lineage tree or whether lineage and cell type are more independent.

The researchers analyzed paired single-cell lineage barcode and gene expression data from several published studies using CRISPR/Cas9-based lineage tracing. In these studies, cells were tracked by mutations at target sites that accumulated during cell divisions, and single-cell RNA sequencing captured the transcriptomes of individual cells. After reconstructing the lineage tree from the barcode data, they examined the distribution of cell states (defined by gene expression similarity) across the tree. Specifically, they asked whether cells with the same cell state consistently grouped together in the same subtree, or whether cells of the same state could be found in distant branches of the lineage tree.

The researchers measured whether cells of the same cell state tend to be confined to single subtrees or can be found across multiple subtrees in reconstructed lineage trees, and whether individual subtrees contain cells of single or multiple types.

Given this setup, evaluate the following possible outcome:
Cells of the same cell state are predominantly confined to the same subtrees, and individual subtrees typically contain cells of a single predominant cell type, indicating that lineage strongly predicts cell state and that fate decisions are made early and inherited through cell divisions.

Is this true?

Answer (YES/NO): NO